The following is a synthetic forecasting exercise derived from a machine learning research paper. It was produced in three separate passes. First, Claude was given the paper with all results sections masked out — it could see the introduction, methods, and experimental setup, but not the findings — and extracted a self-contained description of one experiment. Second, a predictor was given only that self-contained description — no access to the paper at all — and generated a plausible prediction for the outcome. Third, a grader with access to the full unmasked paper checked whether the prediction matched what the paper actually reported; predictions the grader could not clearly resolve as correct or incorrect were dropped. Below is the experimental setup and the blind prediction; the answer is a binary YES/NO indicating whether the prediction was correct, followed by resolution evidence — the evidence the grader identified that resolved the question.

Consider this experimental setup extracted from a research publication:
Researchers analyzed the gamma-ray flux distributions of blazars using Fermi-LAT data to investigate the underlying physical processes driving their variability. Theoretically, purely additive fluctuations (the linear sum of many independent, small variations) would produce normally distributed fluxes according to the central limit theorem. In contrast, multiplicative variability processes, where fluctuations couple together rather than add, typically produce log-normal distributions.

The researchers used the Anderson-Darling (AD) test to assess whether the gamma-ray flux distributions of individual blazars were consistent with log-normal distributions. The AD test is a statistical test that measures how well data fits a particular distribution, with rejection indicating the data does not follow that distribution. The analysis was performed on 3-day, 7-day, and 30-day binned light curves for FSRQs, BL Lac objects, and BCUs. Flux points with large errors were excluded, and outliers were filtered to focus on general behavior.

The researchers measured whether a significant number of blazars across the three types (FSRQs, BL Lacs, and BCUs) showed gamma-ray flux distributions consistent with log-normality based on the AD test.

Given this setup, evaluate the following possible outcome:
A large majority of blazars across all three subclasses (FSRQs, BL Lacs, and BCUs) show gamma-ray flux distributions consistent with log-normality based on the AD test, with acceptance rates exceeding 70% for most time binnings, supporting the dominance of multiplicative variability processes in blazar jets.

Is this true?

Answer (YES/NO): NO